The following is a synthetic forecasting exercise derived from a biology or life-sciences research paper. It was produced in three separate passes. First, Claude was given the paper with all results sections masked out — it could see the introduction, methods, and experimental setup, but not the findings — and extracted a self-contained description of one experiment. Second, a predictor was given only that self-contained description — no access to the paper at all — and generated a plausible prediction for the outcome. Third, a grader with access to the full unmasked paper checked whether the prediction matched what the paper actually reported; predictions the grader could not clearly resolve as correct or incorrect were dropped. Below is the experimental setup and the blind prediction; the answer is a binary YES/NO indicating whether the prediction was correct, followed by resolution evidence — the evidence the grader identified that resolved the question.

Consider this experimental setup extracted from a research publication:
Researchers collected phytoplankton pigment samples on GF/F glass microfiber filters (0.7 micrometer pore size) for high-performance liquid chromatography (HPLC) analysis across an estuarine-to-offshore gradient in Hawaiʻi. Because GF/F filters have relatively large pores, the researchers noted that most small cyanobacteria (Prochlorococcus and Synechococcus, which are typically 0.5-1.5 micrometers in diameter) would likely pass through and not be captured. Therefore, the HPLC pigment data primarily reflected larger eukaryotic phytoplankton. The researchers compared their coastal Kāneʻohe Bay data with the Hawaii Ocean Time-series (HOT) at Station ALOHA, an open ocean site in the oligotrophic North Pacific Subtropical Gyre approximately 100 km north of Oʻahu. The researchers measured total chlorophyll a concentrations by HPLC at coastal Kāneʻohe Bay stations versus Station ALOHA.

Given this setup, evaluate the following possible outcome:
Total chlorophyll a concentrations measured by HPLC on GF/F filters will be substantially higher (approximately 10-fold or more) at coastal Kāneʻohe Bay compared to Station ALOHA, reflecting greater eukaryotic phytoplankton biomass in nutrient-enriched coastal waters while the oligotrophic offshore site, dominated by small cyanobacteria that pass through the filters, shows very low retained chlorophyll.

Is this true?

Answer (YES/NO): YES